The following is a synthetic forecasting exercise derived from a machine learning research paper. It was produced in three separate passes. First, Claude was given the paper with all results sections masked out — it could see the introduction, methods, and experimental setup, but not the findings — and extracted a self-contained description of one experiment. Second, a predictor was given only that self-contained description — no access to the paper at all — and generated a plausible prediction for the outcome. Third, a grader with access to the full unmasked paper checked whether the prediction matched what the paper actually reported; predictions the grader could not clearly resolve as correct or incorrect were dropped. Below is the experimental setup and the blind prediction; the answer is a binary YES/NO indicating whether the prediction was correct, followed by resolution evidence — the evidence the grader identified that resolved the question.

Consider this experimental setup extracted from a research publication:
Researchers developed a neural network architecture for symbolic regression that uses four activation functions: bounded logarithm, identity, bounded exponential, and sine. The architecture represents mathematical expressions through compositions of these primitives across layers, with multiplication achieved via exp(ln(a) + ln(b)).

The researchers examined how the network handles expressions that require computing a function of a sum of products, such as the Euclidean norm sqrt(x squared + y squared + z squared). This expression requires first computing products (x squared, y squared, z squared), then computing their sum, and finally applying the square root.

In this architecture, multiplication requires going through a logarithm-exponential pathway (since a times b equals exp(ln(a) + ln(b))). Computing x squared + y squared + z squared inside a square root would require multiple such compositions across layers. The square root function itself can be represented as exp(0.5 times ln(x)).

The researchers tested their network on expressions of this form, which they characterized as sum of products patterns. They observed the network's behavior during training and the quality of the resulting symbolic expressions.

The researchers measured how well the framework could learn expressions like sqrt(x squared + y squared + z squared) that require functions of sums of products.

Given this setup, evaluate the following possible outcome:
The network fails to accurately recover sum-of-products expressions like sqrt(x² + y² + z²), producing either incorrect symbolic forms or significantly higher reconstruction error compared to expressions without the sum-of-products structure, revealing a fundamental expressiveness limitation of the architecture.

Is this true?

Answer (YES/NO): NO